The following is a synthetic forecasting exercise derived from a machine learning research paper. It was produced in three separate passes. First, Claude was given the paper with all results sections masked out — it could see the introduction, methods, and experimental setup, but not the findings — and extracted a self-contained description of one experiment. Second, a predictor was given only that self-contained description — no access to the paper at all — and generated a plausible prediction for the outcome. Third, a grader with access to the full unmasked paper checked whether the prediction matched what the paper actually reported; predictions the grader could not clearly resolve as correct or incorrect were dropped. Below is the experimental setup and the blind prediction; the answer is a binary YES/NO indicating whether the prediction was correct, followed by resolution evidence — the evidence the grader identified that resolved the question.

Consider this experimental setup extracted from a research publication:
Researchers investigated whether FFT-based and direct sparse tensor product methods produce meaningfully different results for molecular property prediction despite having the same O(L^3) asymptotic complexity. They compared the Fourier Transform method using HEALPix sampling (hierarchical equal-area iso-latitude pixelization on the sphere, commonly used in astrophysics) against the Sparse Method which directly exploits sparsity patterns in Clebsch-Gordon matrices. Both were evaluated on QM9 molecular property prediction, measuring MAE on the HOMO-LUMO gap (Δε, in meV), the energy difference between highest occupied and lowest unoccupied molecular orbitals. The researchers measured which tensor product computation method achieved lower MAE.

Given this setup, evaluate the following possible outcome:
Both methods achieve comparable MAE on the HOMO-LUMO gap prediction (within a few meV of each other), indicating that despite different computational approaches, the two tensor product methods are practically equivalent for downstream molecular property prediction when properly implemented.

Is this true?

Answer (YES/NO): YES